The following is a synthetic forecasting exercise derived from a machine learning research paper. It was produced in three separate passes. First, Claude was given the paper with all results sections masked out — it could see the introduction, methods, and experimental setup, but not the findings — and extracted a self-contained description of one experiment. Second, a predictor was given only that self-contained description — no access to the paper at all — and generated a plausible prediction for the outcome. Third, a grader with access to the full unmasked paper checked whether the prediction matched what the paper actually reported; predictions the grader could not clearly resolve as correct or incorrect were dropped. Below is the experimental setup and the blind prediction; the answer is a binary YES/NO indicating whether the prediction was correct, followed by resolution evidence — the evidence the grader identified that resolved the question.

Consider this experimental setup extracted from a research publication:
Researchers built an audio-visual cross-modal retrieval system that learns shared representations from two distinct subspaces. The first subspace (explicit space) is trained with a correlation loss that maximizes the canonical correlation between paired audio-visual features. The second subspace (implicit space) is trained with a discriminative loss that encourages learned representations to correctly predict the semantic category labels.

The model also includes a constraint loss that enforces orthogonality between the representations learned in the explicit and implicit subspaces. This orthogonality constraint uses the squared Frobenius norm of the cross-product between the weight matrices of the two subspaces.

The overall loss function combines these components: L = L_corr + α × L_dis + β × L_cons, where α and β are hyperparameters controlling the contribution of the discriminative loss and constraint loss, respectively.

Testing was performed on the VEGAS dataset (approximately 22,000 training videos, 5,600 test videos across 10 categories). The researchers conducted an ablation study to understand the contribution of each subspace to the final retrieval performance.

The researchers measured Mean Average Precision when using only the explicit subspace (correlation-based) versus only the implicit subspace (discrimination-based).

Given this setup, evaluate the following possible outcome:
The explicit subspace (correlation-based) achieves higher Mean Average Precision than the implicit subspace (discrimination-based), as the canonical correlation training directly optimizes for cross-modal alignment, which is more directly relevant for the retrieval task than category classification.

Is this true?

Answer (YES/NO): YES